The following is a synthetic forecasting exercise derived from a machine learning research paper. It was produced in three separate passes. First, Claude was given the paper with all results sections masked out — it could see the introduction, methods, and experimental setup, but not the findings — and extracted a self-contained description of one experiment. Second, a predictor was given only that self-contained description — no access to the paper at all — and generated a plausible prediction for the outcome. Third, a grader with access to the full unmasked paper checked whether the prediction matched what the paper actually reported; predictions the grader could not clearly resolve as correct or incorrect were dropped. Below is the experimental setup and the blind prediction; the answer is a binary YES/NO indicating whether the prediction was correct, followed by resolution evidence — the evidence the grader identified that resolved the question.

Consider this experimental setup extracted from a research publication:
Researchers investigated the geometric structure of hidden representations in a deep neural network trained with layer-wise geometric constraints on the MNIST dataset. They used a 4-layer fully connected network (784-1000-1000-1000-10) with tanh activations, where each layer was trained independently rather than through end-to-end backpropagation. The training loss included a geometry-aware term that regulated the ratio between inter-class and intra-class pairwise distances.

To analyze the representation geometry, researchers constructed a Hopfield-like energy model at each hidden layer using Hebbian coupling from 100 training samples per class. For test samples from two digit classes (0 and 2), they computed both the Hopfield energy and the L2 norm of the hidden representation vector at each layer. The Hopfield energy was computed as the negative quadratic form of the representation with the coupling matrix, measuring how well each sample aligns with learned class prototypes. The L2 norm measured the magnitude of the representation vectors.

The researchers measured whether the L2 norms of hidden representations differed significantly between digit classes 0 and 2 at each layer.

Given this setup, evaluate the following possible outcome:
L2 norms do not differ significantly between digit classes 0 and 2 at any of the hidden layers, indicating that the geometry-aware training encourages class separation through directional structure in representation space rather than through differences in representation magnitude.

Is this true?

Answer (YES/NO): YES